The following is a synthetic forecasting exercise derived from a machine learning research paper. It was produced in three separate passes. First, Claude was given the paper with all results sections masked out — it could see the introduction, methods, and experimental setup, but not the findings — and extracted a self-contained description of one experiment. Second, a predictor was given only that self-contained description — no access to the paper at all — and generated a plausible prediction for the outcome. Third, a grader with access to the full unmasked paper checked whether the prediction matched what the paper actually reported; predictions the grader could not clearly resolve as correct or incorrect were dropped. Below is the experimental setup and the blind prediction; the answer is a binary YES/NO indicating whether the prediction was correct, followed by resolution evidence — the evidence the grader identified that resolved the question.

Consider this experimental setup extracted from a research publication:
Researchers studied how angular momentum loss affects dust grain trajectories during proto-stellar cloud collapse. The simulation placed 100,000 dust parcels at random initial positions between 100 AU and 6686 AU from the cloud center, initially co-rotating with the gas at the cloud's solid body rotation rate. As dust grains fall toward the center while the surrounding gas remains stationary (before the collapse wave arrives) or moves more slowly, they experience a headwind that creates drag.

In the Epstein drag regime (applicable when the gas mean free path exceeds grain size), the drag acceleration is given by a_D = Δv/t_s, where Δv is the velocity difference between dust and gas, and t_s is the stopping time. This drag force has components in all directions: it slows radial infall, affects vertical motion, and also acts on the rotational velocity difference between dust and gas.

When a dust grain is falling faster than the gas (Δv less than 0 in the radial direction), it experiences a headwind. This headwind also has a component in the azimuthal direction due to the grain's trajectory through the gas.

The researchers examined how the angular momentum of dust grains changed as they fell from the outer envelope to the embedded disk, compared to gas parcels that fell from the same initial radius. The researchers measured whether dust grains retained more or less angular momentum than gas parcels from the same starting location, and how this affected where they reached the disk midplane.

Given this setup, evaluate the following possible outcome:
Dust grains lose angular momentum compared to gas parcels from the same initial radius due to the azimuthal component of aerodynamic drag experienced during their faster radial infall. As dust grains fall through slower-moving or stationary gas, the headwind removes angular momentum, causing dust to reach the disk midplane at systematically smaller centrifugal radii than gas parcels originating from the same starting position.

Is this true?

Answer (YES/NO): YES